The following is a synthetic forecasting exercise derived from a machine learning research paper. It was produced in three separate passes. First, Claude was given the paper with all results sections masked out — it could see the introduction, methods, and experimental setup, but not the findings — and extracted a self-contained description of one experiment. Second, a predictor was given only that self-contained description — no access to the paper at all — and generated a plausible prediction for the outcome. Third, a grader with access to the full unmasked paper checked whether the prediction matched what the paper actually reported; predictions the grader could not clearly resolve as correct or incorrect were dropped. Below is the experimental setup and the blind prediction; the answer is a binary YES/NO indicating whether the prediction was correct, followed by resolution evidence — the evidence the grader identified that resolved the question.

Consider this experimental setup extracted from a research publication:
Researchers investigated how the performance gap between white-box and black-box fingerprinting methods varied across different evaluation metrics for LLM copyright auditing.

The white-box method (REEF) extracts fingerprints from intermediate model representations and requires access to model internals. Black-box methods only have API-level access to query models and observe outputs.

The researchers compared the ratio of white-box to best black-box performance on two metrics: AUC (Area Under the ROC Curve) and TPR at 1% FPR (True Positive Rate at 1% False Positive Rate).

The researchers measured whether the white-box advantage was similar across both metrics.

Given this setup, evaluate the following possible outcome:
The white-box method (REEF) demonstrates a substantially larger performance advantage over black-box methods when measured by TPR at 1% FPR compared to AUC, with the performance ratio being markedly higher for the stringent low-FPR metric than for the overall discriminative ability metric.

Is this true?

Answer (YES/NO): YES